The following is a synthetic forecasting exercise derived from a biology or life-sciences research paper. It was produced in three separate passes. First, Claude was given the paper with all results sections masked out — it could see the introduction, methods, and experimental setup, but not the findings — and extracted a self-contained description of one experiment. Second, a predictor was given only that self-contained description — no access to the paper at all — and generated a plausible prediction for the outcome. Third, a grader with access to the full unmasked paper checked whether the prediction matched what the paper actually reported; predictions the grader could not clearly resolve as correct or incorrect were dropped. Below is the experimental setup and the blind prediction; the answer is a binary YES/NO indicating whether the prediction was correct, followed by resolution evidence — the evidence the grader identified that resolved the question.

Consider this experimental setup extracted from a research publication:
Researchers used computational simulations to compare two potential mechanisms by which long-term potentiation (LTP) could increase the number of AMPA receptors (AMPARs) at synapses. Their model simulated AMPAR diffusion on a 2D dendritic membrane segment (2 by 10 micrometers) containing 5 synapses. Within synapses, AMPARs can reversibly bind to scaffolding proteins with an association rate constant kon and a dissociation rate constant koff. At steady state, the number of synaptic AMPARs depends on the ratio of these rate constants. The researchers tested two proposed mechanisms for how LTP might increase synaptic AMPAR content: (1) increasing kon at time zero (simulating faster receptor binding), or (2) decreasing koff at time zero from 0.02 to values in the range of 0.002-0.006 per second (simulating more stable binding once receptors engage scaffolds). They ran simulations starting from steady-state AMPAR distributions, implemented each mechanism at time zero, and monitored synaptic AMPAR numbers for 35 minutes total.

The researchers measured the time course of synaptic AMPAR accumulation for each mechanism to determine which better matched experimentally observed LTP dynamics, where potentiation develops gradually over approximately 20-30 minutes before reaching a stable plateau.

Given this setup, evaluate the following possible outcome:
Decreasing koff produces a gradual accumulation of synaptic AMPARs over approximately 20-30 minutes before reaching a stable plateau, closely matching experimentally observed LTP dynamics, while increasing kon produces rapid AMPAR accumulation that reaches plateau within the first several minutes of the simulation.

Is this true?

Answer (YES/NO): YES